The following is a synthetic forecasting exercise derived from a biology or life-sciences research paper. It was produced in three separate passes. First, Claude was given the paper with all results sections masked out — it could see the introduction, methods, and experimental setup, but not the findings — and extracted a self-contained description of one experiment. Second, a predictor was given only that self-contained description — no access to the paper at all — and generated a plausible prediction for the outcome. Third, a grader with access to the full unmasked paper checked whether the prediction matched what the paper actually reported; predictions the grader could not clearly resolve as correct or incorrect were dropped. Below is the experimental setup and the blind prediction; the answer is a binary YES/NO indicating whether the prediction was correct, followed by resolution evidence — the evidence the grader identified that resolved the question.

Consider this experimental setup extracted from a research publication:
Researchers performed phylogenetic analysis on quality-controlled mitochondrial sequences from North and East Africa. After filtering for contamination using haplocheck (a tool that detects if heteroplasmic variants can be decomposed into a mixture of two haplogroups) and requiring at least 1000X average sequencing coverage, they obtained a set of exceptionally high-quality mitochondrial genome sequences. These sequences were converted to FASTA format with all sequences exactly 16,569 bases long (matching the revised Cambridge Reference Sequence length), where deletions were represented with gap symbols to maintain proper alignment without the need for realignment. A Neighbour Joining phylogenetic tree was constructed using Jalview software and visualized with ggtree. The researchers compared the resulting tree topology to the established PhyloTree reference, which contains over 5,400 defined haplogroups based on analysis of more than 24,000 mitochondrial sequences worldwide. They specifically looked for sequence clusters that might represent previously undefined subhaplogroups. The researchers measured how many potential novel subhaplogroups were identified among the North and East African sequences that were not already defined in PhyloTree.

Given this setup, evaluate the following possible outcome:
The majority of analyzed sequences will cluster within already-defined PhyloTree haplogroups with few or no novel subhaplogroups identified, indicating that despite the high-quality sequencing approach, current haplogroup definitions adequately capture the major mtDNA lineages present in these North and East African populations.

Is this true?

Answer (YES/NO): NO